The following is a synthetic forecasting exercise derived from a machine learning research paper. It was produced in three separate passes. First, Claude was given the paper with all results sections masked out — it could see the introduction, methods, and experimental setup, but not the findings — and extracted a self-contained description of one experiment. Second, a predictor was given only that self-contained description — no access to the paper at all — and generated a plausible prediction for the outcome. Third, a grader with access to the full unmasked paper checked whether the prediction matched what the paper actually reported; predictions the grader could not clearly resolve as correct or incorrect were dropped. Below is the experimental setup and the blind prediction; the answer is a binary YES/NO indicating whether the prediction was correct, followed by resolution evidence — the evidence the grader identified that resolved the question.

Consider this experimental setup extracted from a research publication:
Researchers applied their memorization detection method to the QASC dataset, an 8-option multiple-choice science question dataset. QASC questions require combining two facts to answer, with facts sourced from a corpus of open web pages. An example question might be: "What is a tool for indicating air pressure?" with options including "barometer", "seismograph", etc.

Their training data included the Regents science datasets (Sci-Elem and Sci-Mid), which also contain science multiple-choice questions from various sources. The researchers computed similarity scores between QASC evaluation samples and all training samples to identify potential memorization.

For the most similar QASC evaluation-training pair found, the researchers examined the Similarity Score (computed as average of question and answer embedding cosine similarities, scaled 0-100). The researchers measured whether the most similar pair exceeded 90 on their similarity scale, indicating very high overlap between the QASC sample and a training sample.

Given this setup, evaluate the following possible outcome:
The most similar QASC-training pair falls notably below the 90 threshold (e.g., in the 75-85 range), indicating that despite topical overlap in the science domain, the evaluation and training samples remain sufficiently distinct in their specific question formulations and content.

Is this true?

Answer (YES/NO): NO